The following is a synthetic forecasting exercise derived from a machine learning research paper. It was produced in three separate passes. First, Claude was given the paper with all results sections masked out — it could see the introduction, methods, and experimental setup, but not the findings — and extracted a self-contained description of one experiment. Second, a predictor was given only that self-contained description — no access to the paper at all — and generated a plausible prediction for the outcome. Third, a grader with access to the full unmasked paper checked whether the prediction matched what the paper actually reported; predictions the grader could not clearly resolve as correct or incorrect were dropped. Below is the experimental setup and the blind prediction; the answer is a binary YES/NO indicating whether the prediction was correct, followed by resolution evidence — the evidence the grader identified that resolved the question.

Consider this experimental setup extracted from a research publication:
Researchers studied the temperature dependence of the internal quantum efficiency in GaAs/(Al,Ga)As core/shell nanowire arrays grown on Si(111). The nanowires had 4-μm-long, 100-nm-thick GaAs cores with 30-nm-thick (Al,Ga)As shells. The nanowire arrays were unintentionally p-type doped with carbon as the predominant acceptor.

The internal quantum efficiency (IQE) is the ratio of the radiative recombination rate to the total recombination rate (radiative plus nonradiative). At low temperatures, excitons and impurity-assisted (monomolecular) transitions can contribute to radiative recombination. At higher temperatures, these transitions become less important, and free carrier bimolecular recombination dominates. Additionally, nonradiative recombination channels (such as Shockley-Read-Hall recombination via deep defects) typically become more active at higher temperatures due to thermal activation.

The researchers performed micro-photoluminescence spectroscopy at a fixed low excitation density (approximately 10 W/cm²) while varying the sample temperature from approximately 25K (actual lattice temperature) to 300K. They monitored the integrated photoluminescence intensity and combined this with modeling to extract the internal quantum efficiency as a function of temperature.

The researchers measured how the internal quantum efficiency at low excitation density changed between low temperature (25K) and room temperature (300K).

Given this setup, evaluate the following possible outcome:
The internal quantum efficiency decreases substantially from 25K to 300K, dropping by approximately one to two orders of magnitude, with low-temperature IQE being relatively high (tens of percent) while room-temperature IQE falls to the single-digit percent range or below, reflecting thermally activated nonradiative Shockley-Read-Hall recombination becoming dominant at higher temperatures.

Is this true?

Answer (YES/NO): NO